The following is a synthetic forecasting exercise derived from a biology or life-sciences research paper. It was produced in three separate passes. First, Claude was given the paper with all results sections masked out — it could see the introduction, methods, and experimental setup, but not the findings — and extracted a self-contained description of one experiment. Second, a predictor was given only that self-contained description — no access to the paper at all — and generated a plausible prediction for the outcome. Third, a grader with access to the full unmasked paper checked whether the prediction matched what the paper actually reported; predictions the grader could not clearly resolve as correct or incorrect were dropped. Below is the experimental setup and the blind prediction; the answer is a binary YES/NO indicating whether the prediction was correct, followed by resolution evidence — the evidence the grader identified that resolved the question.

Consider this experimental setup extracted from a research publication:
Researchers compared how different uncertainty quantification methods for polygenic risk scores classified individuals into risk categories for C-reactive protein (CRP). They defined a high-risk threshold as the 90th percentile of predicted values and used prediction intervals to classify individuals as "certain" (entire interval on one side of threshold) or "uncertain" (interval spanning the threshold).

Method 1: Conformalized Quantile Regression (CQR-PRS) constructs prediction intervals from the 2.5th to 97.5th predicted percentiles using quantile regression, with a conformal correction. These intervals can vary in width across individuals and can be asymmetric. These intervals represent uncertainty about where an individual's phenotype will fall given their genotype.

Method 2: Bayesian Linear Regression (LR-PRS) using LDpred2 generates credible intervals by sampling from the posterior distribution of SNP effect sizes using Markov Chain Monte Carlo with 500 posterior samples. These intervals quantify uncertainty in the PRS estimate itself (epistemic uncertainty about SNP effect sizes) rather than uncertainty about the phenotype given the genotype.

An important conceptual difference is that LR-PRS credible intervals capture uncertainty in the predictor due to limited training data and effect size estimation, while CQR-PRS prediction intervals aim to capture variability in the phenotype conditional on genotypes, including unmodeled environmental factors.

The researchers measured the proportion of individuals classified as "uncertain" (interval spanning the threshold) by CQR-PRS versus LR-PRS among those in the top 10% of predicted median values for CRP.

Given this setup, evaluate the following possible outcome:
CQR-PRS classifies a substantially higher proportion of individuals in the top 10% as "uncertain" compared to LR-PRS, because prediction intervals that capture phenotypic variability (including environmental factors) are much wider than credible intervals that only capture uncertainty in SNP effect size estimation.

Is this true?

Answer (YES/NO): NO